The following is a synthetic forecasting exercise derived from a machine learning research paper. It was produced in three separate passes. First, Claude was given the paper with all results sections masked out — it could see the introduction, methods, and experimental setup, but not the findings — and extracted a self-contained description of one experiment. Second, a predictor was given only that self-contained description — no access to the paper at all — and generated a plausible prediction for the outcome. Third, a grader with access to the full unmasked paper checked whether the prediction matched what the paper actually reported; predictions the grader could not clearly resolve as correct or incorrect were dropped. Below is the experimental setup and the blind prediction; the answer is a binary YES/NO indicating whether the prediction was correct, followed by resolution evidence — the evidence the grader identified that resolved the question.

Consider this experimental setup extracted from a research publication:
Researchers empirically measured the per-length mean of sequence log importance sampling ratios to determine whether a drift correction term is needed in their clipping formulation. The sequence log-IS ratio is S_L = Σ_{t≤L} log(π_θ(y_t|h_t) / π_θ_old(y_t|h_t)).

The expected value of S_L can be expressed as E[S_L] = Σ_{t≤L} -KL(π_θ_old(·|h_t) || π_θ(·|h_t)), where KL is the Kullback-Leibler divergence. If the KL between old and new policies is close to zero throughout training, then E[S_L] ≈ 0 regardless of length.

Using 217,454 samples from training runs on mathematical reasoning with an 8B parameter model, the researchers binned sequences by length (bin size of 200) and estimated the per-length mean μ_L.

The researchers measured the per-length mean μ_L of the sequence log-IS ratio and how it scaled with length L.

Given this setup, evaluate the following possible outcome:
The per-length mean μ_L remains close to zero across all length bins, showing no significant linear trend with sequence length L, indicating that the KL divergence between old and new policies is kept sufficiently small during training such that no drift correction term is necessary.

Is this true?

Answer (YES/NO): YES